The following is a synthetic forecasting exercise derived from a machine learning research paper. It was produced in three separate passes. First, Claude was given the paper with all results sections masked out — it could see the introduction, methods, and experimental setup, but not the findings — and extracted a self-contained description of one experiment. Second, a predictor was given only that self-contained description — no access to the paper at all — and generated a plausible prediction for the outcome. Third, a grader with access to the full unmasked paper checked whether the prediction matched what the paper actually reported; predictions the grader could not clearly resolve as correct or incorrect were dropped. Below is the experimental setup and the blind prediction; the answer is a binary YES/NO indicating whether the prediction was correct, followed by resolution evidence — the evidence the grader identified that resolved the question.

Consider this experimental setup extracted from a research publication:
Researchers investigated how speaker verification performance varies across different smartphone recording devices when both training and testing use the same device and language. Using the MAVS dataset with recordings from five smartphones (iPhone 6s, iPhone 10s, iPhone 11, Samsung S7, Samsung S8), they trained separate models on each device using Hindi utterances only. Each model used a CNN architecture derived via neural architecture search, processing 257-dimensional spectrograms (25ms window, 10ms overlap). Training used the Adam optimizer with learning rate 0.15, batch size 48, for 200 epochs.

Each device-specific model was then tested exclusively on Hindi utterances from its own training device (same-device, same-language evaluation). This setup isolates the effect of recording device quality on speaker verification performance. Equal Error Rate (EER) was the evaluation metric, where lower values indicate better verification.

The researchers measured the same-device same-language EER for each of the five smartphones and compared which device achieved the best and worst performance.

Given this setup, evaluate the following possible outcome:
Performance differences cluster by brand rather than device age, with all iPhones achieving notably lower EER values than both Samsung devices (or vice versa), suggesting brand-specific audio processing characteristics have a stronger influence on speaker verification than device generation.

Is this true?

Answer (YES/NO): NO